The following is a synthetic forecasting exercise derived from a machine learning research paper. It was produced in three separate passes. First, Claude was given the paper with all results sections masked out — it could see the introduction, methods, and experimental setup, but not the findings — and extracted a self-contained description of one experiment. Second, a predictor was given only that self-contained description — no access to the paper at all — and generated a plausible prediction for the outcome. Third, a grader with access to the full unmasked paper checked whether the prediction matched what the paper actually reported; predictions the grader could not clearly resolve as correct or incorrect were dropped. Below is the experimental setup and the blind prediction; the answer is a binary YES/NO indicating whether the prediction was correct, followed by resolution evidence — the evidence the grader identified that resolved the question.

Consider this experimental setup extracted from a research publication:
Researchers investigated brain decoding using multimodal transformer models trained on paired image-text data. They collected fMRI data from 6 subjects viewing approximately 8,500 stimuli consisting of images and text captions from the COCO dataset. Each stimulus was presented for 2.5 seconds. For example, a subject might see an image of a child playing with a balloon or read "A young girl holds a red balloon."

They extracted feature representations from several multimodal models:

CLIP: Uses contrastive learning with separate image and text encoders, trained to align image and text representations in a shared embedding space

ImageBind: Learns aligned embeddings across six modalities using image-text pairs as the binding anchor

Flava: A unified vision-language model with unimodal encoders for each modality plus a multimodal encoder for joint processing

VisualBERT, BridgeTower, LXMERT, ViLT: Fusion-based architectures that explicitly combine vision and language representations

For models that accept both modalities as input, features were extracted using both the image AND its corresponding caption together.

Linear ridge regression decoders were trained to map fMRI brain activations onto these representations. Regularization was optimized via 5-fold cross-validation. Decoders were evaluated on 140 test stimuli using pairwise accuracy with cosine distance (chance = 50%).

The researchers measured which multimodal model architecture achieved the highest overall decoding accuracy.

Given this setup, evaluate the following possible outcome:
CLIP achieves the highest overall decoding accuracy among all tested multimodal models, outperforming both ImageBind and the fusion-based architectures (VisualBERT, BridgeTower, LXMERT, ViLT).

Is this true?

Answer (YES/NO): NO